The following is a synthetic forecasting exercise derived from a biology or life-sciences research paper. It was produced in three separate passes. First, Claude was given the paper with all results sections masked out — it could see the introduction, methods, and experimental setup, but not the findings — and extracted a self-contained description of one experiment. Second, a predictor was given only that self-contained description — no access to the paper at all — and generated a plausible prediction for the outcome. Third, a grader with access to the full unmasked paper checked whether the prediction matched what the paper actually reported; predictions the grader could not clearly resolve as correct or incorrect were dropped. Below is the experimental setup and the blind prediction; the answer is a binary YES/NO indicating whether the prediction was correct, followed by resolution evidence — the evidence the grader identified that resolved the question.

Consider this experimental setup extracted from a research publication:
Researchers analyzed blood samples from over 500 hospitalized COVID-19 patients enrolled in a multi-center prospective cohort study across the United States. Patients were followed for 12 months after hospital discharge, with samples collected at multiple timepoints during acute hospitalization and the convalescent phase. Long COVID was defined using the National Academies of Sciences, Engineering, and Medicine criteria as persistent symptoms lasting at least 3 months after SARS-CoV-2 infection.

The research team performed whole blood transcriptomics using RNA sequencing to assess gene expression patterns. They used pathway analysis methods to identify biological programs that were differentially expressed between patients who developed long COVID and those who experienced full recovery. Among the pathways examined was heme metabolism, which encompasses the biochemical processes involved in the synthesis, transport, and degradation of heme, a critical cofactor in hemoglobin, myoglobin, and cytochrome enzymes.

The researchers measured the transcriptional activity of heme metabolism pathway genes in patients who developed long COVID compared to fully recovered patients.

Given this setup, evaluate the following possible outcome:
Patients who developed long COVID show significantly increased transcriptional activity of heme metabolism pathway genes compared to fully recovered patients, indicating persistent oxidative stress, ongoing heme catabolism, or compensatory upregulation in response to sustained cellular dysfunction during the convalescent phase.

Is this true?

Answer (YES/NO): YES